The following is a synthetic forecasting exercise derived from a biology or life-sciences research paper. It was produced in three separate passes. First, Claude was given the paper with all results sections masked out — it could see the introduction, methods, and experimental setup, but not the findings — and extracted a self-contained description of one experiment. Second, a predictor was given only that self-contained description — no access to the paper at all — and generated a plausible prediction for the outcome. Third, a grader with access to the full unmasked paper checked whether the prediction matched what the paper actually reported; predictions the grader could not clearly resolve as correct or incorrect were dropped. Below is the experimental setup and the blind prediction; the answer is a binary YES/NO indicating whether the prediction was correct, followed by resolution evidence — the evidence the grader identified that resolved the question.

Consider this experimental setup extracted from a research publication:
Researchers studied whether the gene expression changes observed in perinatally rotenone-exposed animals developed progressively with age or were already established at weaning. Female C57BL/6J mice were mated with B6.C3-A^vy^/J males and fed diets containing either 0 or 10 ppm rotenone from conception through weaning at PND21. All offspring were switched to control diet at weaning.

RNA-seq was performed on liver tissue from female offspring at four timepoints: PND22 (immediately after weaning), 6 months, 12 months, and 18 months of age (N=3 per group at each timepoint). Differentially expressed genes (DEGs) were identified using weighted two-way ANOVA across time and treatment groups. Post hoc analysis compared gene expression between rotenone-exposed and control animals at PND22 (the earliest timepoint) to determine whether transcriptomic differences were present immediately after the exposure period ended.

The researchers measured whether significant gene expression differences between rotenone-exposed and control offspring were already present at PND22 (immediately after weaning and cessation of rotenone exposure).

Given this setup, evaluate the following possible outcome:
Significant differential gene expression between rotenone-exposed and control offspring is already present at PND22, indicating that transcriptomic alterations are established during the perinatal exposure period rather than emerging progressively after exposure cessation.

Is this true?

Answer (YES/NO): YES